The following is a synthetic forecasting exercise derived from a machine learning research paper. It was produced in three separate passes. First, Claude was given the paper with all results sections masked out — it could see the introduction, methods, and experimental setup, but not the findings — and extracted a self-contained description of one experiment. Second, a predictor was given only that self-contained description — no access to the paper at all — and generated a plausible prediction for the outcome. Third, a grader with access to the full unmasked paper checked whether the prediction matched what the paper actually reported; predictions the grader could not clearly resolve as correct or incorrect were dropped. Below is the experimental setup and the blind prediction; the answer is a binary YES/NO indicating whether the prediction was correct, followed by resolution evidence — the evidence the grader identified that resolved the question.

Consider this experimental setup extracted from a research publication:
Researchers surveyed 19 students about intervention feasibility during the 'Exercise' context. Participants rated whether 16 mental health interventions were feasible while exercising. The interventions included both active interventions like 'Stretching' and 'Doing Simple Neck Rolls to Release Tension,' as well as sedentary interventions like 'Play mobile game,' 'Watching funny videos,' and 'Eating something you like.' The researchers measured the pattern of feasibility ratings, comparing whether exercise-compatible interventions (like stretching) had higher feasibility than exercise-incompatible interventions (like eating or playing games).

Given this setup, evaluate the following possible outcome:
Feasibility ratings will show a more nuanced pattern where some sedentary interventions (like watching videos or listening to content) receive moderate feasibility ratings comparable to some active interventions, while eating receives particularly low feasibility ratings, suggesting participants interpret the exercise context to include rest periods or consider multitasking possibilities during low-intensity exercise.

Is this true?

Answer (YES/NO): NO